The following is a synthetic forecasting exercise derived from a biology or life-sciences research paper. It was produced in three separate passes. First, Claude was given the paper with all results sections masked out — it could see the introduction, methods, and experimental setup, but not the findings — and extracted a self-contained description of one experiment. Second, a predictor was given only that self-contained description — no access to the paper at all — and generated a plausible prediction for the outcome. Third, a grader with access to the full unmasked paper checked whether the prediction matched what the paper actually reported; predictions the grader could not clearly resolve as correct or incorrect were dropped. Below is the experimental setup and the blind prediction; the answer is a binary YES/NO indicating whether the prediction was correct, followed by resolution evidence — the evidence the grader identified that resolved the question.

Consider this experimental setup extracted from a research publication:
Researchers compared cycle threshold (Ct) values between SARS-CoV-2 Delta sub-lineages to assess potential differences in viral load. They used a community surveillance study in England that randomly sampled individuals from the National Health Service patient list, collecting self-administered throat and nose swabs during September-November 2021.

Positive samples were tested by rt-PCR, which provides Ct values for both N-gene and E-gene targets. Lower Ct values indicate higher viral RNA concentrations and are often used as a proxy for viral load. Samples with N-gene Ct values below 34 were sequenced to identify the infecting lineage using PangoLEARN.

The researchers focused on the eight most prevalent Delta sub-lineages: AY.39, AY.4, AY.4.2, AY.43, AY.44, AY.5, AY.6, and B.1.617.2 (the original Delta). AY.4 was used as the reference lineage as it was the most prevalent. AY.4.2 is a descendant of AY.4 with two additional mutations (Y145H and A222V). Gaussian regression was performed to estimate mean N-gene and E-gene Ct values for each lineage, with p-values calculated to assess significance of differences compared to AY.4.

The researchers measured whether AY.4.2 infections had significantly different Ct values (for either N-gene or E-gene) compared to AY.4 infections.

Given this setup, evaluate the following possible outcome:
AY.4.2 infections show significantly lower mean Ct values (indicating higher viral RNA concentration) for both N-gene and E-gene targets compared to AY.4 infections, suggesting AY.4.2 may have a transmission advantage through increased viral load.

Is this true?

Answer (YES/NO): NO